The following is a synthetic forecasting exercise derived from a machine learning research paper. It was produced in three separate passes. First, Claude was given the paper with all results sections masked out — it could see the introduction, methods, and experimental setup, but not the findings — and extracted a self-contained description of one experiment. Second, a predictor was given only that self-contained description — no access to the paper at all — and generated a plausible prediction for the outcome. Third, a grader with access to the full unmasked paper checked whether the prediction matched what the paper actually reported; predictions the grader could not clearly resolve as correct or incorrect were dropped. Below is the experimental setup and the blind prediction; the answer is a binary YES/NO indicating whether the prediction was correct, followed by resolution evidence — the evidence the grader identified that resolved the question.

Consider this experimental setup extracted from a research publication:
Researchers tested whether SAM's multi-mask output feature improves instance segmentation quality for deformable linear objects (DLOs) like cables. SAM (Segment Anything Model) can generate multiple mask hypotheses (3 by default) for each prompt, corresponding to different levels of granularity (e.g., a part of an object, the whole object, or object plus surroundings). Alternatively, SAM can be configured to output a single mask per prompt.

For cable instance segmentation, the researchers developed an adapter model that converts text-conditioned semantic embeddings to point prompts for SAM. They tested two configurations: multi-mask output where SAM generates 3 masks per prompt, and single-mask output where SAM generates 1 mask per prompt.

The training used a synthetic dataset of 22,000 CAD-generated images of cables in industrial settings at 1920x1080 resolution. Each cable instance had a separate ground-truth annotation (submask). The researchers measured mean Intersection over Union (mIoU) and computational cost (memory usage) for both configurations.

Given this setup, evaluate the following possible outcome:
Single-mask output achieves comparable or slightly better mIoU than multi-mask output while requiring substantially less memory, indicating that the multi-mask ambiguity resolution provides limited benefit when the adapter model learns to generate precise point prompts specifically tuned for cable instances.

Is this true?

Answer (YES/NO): NO